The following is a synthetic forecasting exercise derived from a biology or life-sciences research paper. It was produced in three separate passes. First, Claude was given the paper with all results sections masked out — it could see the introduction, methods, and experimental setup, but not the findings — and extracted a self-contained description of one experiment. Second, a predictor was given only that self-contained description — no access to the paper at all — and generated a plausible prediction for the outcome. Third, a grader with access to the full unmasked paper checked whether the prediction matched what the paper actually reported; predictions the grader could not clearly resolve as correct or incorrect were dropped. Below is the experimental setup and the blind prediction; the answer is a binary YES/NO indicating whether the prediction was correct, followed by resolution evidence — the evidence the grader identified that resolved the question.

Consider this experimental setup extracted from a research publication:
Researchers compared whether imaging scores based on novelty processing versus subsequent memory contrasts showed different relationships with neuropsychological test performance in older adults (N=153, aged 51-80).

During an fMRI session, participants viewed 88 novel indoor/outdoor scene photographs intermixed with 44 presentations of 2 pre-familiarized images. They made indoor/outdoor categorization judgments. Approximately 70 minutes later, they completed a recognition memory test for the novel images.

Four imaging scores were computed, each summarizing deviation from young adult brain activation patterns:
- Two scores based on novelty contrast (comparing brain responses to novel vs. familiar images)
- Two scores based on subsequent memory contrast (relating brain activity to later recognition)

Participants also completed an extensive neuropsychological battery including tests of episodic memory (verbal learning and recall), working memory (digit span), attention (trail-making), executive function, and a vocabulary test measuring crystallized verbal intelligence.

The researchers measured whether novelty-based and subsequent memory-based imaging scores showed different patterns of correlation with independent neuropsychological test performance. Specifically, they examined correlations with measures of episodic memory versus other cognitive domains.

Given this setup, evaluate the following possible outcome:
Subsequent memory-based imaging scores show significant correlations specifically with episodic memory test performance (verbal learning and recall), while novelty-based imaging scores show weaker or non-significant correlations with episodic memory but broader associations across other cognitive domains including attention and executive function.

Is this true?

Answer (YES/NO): NO